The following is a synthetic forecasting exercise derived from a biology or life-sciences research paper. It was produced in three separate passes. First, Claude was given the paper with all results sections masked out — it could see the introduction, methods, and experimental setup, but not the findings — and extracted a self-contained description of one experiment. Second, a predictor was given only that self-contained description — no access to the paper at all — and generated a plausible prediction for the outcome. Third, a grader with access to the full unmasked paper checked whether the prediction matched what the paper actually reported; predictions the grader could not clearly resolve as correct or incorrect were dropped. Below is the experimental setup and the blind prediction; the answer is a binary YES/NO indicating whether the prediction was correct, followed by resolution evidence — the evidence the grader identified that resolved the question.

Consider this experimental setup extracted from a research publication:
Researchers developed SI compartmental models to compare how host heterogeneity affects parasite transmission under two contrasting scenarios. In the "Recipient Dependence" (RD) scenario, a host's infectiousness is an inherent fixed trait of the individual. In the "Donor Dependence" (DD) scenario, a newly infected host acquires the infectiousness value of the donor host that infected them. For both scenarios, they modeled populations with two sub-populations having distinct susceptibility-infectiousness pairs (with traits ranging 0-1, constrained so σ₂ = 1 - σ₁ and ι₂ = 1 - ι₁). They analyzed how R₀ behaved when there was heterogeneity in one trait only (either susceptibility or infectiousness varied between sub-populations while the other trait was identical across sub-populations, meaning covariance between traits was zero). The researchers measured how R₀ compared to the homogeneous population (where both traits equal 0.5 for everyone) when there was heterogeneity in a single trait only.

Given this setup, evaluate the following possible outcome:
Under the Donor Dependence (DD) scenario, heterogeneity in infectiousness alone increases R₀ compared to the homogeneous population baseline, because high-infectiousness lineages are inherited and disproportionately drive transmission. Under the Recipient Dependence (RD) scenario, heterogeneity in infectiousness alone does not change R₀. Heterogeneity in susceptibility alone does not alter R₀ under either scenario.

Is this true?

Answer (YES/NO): YES